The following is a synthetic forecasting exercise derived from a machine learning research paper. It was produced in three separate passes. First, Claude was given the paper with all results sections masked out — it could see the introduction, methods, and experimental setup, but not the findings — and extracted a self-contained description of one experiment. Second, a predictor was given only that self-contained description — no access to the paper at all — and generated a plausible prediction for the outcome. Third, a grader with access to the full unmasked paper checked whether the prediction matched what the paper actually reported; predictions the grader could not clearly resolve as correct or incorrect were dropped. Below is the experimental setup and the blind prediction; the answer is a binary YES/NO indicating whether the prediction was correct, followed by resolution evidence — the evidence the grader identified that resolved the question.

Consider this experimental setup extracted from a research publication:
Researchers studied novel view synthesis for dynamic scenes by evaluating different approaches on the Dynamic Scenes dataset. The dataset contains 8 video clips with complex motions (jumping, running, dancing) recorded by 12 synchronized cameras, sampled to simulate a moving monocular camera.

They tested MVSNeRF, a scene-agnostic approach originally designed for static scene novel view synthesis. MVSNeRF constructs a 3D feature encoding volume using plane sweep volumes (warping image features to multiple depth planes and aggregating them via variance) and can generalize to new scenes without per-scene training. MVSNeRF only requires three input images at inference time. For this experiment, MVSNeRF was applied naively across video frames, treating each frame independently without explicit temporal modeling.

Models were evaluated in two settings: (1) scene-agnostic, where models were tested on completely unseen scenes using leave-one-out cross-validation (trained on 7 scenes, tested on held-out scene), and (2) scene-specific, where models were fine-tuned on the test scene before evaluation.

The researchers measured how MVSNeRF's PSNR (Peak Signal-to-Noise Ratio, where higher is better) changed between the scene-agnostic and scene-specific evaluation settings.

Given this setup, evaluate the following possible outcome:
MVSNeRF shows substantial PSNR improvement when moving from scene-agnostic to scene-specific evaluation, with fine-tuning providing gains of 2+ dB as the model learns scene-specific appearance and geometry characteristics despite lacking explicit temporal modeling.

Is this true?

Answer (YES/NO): YES